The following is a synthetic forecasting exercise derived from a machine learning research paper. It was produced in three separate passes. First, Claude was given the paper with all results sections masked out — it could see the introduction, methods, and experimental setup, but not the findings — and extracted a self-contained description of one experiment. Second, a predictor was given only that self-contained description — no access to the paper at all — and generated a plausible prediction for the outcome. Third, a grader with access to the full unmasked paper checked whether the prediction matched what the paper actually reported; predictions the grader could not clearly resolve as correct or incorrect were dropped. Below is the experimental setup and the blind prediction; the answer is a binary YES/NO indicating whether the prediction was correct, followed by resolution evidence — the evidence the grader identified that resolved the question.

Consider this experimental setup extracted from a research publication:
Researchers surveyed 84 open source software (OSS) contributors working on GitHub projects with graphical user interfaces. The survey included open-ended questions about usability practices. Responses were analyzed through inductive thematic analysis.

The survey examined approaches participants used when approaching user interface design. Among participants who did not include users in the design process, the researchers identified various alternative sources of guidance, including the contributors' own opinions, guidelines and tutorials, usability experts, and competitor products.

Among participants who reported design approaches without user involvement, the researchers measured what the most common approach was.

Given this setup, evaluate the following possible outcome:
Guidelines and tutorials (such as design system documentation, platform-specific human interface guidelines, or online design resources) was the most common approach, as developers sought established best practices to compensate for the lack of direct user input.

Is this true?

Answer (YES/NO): NO